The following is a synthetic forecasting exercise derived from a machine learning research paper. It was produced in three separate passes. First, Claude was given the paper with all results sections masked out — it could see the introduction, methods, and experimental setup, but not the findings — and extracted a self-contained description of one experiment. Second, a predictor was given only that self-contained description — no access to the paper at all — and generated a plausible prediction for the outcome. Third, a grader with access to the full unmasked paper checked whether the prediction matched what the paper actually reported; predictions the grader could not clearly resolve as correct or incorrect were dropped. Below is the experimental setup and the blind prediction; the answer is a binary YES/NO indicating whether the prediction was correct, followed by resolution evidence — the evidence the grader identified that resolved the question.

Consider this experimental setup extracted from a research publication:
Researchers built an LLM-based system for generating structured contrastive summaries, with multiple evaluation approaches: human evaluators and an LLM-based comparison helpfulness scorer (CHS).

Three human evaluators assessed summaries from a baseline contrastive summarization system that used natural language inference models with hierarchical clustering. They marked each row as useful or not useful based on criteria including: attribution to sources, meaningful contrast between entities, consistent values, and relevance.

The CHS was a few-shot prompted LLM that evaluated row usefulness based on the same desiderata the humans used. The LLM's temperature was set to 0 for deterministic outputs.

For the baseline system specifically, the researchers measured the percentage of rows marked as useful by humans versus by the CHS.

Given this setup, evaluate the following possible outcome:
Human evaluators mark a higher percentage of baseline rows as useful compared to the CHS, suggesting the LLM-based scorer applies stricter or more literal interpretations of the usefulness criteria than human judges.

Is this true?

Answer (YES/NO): NO